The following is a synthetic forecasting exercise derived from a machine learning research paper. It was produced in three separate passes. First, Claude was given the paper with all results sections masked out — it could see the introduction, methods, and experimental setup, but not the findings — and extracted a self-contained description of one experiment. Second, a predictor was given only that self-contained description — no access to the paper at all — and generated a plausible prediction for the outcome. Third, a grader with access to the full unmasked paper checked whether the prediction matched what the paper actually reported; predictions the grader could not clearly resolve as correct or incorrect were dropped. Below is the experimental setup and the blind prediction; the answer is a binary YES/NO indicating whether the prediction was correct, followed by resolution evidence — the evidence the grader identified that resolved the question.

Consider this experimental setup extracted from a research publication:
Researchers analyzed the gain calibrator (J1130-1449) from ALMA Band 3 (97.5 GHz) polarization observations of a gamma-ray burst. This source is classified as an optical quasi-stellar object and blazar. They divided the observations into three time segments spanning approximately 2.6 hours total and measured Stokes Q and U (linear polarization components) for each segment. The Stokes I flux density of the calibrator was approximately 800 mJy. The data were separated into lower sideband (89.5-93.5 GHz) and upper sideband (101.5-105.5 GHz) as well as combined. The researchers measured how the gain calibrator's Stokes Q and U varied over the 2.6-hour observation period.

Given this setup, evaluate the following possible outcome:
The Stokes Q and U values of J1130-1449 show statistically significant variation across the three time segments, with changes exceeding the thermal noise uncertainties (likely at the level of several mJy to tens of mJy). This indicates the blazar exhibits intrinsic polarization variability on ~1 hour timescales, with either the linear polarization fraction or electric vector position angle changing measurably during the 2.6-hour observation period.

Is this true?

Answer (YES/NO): NO